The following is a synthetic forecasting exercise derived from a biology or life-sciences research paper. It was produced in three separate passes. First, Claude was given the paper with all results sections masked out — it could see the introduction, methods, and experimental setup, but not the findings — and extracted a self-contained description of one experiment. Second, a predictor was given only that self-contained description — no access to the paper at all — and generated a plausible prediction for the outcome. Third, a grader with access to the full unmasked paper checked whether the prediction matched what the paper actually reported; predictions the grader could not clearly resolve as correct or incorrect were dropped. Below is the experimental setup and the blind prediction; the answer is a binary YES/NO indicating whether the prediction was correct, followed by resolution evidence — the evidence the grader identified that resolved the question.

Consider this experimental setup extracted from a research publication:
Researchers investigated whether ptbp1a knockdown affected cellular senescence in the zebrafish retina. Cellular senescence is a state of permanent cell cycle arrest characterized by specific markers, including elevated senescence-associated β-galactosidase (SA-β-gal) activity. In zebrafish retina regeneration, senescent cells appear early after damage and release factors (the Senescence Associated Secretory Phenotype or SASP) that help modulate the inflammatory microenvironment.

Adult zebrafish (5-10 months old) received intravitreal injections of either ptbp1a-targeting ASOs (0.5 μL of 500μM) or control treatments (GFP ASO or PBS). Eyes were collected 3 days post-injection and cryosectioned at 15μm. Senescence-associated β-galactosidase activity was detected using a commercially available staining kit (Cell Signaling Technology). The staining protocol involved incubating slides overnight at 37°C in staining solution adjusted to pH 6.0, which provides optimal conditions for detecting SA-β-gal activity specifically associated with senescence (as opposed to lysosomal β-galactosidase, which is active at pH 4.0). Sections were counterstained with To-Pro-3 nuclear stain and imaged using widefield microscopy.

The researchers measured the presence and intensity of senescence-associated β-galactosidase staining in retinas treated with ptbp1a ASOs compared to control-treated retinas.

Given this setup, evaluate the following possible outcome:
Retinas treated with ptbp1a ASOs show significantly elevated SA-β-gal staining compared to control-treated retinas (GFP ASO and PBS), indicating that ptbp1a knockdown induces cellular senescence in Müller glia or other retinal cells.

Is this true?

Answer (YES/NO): YES